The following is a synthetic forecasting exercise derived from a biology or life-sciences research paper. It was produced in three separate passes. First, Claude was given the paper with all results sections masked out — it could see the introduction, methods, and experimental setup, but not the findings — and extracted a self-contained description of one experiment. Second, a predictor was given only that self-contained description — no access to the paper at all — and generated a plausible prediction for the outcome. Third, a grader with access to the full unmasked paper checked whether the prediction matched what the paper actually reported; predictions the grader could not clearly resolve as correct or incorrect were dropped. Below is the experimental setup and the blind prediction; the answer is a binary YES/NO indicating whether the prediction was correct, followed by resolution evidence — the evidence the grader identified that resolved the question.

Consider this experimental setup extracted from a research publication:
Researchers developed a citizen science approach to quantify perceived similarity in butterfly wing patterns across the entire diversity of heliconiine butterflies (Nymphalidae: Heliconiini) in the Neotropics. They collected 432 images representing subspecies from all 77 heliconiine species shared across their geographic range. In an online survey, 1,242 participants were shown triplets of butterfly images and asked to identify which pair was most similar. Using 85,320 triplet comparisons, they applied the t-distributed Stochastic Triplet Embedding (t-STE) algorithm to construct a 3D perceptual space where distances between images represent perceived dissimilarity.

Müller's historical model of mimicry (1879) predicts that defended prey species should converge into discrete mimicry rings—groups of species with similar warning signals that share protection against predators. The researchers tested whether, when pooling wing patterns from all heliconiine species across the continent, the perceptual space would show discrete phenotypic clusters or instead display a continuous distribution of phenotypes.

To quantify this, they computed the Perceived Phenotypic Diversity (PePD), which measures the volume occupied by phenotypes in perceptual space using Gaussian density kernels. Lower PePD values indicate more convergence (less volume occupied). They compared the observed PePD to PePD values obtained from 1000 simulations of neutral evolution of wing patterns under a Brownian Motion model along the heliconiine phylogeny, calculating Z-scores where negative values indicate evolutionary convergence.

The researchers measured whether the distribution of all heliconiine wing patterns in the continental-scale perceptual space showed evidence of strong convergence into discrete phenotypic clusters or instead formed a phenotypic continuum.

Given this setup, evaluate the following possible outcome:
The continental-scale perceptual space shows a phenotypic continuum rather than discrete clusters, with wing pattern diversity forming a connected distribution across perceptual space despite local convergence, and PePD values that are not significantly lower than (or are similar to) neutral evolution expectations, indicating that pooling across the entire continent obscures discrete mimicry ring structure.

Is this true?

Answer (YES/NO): NO